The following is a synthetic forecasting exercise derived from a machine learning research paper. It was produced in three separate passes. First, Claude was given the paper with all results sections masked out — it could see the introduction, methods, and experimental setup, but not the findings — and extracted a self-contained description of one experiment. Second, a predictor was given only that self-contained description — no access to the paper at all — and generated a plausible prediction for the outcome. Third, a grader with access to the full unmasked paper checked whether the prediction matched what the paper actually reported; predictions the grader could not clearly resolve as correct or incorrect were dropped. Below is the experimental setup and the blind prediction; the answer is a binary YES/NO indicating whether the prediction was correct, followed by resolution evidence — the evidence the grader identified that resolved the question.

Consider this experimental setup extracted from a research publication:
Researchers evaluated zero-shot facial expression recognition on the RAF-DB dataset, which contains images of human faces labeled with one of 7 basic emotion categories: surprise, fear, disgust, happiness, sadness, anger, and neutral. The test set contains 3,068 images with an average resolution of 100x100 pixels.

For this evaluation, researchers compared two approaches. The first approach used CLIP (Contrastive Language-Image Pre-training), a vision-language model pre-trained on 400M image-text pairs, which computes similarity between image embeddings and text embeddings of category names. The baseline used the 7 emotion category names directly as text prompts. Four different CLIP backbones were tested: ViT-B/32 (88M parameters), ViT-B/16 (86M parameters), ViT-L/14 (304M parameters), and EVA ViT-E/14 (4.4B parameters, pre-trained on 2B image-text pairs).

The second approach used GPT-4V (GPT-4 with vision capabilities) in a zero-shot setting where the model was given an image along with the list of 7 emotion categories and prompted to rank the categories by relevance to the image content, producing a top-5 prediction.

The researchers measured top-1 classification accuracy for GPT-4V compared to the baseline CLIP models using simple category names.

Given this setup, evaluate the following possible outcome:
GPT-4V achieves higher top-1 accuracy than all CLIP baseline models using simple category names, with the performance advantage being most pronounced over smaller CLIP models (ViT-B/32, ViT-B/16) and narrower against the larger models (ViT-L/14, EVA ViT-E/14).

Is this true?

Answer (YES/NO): NO